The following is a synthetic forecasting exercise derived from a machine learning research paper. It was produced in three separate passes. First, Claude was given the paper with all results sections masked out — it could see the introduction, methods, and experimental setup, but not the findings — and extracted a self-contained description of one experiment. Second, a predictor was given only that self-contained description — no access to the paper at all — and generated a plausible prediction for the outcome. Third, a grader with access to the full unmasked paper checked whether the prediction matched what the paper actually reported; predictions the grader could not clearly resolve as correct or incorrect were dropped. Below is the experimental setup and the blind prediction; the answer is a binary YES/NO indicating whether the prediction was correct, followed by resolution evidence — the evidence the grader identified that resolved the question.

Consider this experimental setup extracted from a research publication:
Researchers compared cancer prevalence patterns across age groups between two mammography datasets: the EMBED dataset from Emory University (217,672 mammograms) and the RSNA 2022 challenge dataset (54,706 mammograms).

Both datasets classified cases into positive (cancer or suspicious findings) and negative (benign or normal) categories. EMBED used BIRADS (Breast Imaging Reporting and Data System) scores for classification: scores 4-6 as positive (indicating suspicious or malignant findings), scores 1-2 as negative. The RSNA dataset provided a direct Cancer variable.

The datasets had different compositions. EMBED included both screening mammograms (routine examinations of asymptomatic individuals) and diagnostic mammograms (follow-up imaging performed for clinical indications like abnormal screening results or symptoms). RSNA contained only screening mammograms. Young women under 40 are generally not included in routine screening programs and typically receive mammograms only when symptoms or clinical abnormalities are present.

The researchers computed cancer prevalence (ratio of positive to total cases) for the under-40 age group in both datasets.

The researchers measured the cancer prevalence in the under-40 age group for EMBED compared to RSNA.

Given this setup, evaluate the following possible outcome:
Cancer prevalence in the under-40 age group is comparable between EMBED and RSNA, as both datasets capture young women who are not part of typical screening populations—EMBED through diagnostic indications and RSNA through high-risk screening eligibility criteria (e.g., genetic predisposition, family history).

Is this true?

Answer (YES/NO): NO